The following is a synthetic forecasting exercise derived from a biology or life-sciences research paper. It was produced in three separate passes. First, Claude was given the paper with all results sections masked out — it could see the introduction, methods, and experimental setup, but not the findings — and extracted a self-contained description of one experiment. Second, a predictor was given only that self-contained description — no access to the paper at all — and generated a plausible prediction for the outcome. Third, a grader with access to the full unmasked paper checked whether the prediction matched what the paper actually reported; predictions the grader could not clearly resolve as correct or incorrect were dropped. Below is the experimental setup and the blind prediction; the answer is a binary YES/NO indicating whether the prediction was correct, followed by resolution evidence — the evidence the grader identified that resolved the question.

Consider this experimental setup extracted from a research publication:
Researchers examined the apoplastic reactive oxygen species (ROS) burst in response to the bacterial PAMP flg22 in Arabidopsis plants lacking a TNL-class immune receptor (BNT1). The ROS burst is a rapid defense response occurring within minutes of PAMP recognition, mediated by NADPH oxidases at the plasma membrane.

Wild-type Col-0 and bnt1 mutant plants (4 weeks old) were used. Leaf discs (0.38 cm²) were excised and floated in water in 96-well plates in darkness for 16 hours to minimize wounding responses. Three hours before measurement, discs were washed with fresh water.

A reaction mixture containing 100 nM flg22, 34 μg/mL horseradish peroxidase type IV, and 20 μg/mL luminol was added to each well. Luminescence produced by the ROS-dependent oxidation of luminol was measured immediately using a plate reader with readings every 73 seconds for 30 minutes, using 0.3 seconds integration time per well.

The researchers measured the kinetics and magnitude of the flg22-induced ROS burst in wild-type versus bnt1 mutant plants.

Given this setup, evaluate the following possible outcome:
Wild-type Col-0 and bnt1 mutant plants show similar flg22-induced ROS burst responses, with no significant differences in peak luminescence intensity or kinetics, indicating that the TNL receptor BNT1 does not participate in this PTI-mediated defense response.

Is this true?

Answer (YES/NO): YES